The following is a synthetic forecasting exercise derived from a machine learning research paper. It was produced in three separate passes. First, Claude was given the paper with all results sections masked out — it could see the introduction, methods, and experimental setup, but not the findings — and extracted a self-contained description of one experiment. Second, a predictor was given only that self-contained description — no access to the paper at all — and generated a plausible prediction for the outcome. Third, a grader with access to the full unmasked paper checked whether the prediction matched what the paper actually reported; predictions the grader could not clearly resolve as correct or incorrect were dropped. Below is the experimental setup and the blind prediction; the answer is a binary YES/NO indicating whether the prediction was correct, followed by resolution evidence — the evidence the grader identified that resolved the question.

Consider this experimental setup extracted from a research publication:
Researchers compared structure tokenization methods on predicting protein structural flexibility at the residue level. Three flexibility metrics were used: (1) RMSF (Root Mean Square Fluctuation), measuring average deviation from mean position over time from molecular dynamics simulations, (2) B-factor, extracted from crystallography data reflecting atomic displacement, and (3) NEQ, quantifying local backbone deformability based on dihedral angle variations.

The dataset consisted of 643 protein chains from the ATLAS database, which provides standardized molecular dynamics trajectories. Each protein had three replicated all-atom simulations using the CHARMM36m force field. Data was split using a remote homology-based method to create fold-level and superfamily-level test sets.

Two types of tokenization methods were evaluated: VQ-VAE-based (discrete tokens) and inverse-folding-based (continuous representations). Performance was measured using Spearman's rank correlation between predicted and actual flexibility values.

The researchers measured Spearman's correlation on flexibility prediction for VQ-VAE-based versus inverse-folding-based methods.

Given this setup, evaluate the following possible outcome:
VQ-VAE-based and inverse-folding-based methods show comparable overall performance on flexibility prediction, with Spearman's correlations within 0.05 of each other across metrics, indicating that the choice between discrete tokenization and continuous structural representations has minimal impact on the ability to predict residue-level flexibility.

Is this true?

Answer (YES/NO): NO